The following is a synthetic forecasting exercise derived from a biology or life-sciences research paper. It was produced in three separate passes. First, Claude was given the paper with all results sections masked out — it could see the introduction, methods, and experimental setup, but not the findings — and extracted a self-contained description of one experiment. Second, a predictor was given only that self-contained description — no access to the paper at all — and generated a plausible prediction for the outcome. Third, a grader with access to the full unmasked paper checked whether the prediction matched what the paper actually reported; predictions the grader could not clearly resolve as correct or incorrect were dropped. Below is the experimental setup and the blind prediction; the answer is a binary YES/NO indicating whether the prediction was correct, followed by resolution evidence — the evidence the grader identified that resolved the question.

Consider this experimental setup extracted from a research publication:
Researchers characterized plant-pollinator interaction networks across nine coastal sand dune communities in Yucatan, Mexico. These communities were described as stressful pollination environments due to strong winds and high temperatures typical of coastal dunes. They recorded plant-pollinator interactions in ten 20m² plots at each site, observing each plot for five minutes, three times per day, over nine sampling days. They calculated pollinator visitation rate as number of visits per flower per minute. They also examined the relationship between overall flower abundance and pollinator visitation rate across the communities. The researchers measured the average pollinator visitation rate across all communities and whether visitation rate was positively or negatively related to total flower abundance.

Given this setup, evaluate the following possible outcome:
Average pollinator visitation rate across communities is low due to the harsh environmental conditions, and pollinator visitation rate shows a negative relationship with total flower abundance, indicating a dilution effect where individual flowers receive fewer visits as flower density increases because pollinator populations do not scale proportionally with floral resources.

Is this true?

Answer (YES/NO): YES